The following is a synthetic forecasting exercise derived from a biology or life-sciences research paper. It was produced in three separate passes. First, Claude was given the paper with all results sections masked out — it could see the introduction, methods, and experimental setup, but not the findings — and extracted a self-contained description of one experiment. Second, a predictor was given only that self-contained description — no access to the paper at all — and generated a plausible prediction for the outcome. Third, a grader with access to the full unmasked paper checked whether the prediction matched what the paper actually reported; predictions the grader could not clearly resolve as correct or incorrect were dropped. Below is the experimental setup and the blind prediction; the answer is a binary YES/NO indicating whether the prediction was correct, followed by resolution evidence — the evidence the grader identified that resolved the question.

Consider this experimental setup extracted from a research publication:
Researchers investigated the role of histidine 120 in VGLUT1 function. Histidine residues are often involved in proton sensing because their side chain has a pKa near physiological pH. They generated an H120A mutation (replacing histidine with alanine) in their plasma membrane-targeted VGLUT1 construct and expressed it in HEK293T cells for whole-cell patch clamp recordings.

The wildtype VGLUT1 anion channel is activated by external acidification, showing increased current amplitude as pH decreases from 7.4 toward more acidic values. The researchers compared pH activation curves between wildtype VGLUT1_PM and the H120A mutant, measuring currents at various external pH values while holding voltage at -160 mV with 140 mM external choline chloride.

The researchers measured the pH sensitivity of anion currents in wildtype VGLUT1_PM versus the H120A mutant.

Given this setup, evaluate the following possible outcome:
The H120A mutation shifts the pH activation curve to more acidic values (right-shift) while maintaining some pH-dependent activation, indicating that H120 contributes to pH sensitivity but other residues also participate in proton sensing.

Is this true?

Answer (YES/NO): NO